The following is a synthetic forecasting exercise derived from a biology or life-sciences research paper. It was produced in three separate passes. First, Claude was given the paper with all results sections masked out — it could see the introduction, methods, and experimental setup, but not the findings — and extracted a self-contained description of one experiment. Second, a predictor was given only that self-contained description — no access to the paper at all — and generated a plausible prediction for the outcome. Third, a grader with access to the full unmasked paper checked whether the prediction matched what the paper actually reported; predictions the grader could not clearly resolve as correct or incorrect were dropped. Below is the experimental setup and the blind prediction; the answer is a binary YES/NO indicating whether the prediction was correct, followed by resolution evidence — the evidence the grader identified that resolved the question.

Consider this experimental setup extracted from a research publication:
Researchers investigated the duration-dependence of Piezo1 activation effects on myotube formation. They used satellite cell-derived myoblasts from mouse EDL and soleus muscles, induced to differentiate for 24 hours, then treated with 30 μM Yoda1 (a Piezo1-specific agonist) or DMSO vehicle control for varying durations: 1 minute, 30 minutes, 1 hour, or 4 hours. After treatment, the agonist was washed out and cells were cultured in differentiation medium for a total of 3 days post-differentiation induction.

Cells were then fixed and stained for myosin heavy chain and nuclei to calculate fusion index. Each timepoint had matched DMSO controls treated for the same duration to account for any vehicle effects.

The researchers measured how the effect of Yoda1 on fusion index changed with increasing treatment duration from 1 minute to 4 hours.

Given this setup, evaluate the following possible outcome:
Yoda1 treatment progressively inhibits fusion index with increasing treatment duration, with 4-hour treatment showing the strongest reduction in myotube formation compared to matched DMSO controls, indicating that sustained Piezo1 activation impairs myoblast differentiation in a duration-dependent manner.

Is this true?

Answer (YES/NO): NO